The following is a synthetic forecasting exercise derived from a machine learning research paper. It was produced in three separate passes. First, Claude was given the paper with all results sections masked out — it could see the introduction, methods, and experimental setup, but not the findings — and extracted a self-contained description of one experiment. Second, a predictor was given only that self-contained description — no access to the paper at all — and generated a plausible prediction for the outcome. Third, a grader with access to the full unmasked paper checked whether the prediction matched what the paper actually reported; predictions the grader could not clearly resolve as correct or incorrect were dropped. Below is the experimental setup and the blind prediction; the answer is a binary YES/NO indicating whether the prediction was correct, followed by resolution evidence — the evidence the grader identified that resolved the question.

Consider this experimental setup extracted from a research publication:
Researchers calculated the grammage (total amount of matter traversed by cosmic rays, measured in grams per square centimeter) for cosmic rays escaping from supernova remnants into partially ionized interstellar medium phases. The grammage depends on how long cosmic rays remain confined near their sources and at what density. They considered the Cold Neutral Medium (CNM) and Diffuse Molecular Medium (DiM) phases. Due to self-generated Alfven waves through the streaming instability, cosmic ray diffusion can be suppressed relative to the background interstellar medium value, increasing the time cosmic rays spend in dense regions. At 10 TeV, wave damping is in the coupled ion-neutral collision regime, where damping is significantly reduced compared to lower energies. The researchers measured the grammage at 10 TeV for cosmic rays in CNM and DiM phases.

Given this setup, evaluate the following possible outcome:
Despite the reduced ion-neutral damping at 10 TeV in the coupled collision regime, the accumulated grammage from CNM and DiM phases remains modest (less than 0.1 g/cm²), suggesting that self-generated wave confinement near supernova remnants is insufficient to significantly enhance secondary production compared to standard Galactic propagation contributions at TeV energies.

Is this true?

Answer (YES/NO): NO